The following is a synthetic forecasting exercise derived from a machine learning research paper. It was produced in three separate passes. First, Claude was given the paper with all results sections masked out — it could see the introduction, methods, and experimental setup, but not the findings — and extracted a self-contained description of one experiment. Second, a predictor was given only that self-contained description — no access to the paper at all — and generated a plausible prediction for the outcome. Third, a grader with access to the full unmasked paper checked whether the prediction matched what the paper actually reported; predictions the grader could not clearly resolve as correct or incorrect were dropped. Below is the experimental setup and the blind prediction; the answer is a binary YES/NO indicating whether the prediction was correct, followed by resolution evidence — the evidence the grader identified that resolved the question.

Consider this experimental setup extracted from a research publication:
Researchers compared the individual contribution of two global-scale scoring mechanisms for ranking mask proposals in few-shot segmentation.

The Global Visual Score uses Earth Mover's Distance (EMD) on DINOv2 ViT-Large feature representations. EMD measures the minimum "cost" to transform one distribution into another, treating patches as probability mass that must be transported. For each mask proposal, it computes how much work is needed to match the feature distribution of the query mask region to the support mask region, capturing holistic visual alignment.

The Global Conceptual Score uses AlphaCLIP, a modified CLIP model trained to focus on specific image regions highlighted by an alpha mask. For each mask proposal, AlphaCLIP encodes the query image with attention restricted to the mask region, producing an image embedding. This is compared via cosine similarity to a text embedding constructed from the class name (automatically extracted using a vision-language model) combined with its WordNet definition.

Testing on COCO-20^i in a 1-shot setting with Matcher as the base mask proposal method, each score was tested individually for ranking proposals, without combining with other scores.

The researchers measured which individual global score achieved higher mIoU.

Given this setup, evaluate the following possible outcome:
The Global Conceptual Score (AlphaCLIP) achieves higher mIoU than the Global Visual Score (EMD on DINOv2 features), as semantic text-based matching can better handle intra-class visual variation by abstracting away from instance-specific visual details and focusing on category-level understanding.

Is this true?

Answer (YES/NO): YES